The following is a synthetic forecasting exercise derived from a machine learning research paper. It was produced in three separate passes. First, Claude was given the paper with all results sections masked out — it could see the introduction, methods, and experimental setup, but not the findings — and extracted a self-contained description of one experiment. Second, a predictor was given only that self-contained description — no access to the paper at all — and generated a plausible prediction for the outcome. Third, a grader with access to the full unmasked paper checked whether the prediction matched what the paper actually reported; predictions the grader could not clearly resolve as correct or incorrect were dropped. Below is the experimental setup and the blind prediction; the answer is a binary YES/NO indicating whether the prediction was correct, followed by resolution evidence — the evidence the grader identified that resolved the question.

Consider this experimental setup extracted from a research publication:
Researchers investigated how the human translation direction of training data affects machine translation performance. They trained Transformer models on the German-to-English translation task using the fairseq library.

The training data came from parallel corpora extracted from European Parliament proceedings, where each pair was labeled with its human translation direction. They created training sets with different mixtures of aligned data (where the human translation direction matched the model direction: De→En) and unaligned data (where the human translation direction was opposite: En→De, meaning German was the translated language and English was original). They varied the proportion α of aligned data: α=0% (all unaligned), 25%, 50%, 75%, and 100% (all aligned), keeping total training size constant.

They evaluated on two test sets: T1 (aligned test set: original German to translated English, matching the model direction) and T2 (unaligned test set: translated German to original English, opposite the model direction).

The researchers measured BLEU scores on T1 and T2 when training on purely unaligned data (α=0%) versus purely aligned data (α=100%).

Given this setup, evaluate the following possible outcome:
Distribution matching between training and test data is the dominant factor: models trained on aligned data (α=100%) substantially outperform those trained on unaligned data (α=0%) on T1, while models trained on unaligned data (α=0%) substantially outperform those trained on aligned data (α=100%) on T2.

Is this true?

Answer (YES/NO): YES